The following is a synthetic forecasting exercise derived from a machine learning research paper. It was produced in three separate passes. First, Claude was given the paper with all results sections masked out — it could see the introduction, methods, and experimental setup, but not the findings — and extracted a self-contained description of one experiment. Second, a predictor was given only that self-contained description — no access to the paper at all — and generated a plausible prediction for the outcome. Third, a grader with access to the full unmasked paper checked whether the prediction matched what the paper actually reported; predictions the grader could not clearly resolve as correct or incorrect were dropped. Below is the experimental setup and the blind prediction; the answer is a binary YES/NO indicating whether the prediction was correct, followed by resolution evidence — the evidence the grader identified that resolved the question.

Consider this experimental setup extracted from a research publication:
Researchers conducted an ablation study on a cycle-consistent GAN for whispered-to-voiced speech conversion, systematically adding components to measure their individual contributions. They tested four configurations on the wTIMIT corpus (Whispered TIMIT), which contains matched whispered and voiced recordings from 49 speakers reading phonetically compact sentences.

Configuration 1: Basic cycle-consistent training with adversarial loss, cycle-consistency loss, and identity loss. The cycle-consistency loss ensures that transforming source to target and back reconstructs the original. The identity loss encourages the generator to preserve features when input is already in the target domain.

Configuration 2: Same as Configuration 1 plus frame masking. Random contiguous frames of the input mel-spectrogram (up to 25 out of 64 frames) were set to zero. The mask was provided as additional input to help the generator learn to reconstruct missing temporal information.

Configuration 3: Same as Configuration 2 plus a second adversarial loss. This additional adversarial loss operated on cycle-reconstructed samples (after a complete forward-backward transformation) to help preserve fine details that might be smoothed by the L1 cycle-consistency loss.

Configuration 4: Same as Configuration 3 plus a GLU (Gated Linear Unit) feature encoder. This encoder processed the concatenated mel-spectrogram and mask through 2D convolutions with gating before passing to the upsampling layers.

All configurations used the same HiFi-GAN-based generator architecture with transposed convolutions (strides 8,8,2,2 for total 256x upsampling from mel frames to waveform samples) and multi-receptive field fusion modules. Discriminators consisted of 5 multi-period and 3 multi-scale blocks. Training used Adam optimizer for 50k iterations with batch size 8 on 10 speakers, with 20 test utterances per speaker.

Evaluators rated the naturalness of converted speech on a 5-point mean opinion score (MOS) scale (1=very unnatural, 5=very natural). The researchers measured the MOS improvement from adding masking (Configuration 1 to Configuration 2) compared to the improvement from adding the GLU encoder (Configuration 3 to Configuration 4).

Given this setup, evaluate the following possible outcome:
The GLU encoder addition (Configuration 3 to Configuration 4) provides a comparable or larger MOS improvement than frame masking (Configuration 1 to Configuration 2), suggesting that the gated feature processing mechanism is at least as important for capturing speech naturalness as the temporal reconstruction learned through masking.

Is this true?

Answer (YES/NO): NO